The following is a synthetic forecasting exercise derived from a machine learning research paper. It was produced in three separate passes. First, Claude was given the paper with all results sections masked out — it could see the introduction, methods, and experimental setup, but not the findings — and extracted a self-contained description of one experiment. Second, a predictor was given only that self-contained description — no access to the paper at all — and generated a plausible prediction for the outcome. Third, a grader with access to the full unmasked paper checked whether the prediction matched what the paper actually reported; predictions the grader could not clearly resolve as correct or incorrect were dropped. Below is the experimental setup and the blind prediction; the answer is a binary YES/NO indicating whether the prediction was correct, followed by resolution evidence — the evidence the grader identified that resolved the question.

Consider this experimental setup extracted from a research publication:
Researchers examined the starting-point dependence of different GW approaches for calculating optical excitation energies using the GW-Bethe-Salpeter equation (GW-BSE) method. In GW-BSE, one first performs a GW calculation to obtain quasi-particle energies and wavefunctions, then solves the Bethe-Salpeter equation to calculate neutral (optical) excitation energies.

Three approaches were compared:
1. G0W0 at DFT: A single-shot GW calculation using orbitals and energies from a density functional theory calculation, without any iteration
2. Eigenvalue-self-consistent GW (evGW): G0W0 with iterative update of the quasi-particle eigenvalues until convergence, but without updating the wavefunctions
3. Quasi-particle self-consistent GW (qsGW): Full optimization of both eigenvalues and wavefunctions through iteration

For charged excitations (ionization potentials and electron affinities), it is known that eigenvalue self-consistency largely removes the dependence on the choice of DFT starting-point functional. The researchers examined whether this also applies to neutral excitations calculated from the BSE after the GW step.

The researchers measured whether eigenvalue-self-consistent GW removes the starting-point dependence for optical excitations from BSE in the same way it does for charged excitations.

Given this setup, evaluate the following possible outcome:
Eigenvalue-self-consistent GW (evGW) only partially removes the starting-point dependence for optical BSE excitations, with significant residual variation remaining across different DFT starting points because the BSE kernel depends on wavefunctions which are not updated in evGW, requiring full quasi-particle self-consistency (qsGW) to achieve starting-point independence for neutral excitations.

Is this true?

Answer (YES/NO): NO